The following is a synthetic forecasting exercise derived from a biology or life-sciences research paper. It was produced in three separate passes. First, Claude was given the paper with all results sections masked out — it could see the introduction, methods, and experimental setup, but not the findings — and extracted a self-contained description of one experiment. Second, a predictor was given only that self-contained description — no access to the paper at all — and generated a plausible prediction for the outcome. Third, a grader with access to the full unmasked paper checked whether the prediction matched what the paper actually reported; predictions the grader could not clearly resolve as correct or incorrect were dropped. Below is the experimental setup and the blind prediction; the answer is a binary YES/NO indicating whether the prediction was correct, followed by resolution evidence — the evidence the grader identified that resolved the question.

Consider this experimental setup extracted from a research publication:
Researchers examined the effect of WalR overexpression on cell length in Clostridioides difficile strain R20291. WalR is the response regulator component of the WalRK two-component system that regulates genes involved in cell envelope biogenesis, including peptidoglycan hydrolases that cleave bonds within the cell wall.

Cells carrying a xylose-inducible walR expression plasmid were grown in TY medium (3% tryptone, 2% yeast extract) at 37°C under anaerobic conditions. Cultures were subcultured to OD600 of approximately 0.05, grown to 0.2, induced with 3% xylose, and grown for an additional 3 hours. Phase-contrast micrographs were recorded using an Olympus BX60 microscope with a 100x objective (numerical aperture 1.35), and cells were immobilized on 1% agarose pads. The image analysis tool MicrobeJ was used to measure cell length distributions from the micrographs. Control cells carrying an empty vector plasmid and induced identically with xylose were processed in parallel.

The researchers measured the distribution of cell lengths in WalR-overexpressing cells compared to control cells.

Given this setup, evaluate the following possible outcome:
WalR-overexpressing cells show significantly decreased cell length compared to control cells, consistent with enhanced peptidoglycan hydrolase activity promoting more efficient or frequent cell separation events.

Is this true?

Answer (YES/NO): NO